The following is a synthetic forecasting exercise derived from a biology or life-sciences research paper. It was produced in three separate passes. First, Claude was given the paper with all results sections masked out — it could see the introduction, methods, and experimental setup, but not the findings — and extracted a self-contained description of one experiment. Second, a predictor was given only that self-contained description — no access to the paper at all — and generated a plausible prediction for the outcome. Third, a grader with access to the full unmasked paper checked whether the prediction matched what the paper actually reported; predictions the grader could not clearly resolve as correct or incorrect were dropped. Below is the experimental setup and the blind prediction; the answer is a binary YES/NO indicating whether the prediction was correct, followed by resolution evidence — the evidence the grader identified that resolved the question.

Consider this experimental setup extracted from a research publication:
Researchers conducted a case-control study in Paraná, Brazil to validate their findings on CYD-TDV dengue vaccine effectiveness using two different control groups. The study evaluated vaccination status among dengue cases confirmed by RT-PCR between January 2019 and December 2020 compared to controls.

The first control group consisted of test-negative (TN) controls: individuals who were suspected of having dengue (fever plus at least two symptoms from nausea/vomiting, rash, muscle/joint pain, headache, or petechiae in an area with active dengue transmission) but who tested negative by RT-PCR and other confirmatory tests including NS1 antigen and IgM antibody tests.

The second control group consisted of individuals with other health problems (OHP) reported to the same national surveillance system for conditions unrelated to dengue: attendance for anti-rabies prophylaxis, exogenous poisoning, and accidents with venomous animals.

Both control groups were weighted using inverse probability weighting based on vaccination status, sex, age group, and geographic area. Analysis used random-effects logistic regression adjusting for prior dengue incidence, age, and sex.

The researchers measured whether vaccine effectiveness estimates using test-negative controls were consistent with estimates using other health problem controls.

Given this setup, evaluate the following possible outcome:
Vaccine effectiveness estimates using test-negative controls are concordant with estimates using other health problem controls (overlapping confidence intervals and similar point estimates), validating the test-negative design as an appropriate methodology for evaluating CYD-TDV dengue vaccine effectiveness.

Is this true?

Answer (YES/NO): YES